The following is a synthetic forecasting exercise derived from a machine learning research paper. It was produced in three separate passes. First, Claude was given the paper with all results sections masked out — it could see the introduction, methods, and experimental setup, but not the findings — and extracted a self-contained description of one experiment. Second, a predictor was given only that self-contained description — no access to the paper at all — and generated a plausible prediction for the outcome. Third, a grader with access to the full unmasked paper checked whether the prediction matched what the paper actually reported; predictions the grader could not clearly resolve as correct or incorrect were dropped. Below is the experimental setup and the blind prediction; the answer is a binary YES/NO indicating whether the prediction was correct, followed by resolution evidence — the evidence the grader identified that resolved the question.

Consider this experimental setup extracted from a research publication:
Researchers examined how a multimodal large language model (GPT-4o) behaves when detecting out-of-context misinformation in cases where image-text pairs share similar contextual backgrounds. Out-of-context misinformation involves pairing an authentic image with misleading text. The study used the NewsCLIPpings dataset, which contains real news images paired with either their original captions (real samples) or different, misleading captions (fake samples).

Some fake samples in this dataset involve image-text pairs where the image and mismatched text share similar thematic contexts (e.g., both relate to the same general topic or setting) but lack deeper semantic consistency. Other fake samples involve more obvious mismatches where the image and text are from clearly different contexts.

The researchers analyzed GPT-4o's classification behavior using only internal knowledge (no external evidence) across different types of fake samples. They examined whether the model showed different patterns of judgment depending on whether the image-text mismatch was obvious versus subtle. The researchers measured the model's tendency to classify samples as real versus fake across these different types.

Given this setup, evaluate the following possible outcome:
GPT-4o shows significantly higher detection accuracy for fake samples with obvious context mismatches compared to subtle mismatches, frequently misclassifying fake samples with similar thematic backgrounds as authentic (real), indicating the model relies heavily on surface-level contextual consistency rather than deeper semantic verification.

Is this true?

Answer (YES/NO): YES